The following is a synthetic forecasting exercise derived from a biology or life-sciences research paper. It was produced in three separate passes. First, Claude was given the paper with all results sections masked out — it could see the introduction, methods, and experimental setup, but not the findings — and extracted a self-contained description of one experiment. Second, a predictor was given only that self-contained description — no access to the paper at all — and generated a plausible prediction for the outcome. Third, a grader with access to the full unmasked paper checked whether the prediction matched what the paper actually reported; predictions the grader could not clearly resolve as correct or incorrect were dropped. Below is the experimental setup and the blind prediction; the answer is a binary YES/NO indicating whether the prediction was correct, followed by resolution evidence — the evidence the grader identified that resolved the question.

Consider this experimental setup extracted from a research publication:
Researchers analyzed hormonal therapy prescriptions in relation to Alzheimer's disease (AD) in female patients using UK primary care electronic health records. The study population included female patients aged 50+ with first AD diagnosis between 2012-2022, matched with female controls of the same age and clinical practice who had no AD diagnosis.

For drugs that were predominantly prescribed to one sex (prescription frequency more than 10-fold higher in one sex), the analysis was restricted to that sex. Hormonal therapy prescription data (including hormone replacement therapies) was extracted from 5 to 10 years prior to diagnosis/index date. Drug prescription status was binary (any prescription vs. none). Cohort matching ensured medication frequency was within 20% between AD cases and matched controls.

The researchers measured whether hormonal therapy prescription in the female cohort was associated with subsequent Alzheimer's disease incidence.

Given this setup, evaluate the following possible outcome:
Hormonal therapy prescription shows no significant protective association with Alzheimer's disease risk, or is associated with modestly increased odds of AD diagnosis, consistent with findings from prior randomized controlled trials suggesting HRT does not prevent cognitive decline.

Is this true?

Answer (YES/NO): NO